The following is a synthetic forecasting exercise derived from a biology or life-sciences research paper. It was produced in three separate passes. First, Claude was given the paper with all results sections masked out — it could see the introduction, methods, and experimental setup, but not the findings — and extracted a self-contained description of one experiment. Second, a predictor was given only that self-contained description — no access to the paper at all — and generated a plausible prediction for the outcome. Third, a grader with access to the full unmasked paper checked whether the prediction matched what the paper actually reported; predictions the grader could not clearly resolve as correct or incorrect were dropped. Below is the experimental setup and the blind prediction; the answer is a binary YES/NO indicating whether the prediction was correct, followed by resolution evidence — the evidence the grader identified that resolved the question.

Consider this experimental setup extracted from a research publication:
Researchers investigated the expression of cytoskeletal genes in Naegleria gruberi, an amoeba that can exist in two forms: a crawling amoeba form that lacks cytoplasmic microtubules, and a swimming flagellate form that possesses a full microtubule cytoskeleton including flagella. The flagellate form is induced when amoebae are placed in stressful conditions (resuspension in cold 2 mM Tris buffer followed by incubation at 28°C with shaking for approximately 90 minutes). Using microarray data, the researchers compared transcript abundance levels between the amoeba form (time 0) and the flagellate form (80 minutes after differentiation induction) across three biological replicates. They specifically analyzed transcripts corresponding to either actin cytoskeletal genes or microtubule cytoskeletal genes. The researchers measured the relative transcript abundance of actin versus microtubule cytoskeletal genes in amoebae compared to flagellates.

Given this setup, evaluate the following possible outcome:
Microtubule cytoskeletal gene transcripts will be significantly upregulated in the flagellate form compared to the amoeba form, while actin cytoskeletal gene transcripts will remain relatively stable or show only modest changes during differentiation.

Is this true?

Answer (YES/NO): YES